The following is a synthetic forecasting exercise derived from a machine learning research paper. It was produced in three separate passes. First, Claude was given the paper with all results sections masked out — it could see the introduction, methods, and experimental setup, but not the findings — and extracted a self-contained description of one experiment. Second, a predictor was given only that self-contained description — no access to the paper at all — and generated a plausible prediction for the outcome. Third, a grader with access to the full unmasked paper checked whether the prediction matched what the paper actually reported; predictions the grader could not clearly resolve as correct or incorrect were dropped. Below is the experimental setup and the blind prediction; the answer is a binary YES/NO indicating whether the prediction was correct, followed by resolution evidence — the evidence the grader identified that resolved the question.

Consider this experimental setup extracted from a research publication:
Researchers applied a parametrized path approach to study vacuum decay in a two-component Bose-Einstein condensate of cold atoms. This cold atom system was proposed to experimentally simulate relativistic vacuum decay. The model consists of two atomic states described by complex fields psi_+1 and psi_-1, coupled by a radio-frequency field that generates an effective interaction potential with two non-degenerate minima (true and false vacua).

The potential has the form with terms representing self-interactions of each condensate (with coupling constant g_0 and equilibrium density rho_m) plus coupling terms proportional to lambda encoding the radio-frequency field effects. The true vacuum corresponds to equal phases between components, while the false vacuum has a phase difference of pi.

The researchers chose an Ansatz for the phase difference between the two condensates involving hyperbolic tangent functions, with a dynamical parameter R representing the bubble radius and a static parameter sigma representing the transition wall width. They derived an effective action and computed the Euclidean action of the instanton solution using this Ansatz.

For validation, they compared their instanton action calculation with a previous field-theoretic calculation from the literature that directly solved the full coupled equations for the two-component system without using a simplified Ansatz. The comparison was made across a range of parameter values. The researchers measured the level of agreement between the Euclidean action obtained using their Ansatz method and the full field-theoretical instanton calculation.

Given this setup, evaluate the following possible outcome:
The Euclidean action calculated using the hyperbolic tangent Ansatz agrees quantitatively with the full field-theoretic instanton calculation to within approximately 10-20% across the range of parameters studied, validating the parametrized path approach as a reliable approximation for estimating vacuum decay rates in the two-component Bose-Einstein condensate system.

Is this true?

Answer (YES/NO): YES